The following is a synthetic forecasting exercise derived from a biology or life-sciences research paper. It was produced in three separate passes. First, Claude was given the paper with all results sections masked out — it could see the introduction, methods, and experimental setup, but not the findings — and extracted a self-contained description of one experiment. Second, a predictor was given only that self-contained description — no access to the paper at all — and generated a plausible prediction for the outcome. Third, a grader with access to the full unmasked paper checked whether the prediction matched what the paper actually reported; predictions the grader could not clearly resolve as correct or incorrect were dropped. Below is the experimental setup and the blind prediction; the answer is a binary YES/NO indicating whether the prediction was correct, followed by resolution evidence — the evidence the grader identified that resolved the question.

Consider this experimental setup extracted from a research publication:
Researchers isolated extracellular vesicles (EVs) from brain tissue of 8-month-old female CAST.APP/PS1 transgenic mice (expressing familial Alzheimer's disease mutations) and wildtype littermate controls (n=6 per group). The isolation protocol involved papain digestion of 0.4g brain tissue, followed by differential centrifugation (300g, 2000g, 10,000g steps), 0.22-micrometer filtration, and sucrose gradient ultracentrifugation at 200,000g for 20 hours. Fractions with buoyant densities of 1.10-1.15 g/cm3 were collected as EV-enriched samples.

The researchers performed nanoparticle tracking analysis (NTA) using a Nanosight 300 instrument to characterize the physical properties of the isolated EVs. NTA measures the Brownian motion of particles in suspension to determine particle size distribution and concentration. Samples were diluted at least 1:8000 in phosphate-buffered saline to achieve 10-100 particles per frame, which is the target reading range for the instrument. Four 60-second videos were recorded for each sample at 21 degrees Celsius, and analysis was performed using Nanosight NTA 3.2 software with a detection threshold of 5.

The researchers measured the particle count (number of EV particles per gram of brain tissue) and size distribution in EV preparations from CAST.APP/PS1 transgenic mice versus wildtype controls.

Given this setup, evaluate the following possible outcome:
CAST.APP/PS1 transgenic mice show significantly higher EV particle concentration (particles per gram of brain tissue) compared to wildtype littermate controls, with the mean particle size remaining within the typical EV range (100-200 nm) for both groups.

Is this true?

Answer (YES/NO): NO